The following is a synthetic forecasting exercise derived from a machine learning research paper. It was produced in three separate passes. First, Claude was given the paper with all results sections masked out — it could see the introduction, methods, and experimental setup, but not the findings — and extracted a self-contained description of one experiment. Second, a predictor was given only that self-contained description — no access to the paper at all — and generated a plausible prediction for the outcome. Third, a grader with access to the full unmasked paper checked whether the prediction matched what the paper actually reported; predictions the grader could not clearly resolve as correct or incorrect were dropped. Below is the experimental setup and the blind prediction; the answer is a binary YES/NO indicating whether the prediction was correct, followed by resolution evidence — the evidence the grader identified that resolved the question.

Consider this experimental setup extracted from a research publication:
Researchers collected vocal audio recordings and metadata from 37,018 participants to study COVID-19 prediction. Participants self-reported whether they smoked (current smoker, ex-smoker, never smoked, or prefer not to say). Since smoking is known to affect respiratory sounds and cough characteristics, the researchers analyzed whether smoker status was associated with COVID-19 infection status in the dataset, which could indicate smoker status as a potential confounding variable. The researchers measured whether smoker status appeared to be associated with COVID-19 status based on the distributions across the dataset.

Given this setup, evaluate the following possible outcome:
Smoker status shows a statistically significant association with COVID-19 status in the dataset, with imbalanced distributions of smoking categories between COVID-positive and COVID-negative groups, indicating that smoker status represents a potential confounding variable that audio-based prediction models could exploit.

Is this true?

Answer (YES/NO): NO